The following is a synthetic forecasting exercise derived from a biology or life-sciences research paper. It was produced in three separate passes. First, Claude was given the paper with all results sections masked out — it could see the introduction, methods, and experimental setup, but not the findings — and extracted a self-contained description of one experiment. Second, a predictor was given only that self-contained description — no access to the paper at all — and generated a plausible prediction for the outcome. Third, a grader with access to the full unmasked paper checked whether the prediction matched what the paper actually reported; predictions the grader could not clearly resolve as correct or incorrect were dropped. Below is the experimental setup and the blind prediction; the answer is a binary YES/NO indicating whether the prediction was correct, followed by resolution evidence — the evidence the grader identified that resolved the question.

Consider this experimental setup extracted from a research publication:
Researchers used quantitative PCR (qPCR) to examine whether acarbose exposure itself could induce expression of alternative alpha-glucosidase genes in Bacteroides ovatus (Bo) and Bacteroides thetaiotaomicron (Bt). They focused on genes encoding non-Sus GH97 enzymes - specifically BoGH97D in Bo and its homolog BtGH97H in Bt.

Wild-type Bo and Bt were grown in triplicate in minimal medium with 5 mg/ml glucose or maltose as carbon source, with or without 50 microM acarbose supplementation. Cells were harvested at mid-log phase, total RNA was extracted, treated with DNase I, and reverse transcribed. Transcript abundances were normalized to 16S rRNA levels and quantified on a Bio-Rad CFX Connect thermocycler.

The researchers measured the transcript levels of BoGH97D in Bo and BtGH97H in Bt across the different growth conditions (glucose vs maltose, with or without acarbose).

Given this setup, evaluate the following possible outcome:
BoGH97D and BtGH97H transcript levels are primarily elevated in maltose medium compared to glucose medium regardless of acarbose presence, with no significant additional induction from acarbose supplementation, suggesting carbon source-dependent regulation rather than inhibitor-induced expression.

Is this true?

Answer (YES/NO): NO